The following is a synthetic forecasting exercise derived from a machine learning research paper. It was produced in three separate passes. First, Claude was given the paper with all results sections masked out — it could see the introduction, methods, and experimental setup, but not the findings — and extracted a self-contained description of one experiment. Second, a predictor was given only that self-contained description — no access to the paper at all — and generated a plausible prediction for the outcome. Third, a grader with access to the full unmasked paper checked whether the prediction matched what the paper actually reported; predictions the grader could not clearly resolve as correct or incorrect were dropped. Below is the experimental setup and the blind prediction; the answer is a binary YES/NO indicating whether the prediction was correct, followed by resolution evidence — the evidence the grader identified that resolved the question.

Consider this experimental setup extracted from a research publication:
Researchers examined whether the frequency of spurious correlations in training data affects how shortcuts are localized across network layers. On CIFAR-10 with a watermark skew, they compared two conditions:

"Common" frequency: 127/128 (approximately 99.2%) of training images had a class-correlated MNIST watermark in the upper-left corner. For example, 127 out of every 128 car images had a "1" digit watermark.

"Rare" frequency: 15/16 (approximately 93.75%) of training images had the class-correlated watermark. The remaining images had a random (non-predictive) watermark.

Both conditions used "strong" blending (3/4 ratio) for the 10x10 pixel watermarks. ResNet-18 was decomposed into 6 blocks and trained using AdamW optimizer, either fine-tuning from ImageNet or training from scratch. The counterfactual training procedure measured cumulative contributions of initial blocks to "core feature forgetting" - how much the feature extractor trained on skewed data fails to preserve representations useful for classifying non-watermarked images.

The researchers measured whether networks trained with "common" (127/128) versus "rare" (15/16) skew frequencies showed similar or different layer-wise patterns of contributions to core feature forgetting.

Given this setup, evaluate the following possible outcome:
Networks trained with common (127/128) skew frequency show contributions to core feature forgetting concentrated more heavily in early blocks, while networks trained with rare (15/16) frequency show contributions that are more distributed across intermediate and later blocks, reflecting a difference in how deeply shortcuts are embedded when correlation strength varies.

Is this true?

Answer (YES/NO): NO